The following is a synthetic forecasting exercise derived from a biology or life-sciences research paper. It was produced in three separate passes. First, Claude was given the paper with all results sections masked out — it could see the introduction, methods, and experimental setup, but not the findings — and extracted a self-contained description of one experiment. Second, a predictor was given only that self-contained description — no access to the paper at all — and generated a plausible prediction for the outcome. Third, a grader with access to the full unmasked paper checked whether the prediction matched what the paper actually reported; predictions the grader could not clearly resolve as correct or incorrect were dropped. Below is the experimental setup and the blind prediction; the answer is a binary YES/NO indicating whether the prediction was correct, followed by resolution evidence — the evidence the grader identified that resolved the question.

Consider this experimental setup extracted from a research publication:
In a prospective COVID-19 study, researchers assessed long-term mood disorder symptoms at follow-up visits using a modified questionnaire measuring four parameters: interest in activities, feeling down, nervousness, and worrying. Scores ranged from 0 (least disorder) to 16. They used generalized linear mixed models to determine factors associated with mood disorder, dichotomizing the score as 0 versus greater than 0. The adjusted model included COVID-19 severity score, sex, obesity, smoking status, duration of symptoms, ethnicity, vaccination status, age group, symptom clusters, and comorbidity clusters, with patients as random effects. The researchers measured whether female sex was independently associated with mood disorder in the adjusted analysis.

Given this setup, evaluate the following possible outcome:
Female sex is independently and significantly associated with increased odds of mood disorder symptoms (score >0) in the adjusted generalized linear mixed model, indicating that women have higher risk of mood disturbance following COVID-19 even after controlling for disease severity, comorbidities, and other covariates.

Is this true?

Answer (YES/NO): YES